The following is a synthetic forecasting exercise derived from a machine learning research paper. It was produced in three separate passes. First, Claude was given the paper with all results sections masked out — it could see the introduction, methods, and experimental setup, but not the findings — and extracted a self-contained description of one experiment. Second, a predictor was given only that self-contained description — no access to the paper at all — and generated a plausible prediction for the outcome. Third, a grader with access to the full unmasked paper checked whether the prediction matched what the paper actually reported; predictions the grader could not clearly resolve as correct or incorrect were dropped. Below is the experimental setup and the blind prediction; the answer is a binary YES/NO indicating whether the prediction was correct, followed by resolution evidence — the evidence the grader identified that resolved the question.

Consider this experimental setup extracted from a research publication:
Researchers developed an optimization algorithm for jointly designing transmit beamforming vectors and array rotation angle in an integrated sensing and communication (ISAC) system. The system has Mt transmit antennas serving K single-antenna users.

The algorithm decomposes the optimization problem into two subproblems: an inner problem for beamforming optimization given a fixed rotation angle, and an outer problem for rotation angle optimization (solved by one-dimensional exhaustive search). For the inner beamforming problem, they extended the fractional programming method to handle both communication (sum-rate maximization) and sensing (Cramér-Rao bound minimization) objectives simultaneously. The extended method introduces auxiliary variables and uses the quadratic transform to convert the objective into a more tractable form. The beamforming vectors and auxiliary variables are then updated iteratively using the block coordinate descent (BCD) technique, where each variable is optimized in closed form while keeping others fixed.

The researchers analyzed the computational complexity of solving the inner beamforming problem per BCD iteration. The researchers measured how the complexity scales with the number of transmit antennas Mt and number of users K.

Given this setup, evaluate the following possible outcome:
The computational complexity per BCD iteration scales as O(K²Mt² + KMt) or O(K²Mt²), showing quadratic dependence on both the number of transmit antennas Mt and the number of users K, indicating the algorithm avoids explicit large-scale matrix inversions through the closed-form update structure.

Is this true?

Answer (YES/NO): NO